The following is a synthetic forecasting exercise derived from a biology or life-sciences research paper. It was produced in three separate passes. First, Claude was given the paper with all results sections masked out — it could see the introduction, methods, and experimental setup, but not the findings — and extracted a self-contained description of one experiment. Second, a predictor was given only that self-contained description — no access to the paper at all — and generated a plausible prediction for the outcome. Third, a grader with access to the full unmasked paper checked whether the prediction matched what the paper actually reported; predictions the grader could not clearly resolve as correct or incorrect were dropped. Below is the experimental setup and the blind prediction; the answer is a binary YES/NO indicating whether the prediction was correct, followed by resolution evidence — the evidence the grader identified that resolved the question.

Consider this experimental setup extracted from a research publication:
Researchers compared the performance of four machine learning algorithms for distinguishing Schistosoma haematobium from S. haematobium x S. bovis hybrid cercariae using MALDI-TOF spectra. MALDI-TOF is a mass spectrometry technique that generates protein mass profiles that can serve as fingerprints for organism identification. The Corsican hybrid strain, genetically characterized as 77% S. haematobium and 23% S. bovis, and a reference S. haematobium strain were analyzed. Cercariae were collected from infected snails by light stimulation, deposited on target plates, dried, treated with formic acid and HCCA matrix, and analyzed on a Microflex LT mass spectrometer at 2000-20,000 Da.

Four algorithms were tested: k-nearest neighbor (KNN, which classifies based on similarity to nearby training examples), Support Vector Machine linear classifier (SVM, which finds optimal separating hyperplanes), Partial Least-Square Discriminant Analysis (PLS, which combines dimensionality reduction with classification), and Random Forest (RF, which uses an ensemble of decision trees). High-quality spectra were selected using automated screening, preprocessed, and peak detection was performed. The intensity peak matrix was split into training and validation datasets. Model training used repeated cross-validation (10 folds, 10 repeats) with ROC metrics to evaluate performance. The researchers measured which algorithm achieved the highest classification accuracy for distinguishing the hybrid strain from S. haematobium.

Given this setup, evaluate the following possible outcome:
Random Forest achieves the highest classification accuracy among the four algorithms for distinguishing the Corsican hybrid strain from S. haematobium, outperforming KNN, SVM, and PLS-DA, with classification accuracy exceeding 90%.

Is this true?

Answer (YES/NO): NO